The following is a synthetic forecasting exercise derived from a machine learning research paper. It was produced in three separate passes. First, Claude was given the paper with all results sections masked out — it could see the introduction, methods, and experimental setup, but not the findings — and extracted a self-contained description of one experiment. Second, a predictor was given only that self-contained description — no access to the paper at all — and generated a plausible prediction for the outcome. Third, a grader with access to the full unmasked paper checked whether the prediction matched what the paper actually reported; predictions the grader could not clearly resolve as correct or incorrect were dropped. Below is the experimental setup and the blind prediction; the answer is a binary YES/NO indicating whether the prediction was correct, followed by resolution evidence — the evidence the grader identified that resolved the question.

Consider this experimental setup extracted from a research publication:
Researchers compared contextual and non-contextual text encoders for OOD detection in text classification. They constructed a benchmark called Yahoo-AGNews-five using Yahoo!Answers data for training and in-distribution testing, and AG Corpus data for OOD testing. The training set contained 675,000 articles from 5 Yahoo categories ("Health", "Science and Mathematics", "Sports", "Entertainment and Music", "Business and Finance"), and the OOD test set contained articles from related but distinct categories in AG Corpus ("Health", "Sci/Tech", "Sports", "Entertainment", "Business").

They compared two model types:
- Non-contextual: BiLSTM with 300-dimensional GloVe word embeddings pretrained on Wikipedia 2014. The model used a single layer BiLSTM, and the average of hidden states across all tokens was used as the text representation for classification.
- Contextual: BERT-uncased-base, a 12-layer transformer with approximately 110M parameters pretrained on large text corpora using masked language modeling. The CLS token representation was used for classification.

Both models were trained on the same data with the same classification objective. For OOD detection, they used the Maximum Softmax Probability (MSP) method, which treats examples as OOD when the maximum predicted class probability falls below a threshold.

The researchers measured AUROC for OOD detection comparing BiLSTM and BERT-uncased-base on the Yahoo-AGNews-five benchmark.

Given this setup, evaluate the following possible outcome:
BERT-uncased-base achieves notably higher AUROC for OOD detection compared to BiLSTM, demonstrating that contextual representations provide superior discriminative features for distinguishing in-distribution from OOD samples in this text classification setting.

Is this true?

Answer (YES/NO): YES